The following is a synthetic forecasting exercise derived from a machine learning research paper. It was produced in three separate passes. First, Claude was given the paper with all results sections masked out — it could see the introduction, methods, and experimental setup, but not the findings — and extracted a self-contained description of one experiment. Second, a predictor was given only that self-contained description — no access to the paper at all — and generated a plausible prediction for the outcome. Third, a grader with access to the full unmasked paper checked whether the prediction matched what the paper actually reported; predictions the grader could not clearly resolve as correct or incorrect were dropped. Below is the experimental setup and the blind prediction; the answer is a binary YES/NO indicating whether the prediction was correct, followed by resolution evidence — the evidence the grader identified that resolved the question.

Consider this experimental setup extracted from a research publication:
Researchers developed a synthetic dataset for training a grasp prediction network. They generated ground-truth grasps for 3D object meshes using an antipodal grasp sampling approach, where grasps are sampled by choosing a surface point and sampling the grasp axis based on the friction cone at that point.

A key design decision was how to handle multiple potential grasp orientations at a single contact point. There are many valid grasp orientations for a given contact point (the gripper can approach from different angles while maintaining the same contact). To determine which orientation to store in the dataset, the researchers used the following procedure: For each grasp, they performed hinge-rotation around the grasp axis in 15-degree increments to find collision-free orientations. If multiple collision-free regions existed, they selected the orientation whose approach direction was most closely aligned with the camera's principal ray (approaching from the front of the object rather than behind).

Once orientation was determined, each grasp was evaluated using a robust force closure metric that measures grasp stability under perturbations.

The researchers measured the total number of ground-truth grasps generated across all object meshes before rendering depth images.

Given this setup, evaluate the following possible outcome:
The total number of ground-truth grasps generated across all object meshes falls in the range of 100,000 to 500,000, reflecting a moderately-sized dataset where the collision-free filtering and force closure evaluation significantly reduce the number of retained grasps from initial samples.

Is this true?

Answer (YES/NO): YES